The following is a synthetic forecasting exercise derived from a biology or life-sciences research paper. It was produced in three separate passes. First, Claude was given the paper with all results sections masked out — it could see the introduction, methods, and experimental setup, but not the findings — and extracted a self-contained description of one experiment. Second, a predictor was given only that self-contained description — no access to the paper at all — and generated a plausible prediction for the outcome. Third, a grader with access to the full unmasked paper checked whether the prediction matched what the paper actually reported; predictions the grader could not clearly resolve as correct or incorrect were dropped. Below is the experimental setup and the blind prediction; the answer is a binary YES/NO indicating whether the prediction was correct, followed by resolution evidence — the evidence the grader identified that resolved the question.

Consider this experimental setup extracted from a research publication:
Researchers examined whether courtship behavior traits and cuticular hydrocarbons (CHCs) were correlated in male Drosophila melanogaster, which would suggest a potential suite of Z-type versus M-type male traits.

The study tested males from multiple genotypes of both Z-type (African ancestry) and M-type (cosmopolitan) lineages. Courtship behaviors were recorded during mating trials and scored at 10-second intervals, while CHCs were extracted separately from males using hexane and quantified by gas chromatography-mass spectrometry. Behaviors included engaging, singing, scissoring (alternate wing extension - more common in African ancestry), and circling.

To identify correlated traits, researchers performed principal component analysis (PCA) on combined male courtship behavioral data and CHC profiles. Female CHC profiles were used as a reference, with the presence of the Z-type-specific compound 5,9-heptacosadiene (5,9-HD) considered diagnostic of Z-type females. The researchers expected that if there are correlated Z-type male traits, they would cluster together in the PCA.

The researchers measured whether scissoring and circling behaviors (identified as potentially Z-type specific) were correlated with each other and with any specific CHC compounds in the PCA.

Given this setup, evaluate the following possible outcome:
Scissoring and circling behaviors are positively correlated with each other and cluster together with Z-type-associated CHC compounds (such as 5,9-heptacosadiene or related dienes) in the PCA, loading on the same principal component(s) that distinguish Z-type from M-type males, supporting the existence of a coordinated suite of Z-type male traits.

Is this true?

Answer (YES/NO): NO